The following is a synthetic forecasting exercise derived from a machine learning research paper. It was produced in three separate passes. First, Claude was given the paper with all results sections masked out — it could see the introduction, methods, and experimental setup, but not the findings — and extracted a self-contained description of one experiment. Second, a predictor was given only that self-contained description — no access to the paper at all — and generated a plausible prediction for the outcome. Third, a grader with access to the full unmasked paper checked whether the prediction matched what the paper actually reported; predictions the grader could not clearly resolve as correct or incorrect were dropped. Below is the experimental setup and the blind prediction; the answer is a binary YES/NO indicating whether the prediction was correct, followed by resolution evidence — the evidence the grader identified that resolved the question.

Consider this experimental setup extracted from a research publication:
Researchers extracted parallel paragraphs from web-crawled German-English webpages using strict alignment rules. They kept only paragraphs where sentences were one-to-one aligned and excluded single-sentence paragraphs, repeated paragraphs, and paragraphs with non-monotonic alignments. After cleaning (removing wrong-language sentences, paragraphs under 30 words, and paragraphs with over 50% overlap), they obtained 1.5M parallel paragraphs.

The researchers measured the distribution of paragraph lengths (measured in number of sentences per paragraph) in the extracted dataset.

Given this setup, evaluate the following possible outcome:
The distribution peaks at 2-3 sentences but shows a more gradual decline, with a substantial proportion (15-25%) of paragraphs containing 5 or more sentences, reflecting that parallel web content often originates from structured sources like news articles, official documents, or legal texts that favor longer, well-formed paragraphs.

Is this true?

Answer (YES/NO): NO